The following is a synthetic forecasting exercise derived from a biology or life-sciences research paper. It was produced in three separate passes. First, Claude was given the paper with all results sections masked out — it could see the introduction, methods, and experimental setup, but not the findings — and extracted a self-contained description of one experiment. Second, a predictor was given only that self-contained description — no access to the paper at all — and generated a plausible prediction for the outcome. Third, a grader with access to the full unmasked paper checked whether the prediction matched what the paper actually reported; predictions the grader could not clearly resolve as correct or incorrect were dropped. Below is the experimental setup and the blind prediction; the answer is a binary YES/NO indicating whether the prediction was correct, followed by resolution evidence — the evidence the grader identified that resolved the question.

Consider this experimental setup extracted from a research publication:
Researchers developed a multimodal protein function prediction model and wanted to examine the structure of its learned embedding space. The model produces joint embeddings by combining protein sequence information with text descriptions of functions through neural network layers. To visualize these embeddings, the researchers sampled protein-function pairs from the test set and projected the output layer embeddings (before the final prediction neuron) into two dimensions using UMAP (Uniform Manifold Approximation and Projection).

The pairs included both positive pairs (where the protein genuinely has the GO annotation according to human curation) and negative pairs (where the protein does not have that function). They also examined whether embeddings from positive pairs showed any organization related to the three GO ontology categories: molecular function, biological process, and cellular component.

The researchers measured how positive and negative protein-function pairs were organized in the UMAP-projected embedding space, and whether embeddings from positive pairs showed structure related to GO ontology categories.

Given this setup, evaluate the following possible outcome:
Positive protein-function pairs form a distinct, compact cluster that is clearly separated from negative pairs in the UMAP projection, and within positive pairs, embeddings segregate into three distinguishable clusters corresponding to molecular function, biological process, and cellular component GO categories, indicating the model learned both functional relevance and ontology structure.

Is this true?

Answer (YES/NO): YES